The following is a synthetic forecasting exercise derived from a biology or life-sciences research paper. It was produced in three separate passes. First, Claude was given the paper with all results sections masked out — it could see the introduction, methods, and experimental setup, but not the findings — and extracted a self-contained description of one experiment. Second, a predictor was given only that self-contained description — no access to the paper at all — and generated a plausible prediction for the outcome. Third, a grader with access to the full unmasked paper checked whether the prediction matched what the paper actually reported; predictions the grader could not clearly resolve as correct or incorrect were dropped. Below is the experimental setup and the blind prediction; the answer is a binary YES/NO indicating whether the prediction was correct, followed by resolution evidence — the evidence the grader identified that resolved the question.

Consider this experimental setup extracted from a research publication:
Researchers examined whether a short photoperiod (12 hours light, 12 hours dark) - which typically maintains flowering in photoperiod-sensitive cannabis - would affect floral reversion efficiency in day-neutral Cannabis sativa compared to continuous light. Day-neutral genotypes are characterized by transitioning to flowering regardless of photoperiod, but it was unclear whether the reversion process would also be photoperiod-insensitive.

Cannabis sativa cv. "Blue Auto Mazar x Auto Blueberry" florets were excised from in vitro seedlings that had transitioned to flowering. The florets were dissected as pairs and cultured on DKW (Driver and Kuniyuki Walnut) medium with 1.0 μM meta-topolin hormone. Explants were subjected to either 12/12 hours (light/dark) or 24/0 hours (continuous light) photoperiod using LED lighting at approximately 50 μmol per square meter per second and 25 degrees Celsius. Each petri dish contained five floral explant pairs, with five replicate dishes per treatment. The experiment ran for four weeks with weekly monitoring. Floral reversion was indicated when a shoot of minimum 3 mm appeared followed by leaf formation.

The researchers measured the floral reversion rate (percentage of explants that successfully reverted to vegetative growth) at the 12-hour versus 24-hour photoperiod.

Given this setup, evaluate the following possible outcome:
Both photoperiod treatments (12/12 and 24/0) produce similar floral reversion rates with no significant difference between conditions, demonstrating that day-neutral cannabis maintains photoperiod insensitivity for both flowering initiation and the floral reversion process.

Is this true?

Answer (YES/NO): YES